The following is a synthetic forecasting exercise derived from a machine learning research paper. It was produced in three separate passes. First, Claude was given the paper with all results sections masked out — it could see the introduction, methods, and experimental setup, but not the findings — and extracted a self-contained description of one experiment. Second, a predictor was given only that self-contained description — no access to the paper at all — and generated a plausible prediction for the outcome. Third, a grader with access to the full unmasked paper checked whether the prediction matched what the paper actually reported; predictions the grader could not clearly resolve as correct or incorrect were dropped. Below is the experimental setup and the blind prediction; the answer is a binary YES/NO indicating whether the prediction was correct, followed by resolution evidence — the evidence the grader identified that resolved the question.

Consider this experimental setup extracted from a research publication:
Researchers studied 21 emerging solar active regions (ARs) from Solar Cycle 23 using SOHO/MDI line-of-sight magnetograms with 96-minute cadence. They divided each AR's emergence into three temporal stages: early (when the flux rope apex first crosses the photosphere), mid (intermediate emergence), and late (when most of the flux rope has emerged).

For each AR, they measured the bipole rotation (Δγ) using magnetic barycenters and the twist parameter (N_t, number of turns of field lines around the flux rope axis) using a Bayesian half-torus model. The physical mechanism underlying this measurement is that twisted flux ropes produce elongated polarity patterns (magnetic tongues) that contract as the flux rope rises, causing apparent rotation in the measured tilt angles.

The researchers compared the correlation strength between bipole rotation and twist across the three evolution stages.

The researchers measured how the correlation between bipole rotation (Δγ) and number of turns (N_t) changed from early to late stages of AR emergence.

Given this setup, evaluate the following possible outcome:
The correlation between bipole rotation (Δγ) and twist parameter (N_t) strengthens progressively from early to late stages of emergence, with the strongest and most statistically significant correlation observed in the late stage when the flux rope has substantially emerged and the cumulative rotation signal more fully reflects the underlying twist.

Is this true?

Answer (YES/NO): NO